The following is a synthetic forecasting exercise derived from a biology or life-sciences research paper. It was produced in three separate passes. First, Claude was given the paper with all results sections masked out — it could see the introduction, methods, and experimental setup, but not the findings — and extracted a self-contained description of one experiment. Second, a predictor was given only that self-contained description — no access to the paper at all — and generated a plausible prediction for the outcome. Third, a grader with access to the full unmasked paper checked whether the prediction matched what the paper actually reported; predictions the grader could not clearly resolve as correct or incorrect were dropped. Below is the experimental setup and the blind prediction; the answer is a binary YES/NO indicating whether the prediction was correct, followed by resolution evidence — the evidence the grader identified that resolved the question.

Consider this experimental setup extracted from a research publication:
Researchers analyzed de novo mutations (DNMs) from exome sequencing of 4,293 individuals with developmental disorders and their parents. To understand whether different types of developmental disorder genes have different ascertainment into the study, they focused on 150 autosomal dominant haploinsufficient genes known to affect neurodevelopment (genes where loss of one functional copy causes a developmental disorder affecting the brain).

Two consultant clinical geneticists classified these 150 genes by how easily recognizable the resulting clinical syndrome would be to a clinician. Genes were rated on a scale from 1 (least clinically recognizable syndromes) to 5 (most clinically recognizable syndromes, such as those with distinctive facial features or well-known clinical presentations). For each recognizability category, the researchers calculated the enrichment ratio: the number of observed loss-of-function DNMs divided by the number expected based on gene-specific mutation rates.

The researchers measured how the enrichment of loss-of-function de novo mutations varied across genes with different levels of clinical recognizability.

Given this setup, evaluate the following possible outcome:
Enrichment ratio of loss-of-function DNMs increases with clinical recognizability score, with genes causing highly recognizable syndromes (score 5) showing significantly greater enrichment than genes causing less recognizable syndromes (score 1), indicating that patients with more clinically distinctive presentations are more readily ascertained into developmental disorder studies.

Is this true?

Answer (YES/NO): NO